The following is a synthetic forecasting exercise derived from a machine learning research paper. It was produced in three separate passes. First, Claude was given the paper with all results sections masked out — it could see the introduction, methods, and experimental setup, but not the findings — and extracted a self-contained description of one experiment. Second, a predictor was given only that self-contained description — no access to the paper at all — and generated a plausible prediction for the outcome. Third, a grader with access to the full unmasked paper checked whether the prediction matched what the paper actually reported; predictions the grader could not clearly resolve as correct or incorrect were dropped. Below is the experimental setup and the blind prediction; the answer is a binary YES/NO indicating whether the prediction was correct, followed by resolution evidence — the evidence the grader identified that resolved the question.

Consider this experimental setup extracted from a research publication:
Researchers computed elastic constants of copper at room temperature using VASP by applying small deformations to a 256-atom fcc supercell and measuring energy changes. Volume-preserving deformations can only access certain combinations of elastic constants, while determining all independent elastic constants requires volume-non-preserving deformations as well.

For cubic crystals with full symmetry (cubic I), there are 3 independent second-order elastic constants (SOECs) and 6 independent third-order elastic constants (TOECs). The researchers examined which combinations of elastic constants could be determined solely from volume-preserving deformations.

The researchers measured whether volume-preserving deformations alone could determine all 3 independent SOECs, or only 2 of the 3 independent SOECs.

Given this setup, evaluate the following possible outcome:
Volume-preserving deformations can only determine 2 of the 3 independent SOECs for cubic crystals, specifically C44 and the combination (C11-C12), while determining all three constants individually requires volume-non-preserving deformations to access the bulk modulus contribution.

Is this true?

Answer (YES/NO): YES